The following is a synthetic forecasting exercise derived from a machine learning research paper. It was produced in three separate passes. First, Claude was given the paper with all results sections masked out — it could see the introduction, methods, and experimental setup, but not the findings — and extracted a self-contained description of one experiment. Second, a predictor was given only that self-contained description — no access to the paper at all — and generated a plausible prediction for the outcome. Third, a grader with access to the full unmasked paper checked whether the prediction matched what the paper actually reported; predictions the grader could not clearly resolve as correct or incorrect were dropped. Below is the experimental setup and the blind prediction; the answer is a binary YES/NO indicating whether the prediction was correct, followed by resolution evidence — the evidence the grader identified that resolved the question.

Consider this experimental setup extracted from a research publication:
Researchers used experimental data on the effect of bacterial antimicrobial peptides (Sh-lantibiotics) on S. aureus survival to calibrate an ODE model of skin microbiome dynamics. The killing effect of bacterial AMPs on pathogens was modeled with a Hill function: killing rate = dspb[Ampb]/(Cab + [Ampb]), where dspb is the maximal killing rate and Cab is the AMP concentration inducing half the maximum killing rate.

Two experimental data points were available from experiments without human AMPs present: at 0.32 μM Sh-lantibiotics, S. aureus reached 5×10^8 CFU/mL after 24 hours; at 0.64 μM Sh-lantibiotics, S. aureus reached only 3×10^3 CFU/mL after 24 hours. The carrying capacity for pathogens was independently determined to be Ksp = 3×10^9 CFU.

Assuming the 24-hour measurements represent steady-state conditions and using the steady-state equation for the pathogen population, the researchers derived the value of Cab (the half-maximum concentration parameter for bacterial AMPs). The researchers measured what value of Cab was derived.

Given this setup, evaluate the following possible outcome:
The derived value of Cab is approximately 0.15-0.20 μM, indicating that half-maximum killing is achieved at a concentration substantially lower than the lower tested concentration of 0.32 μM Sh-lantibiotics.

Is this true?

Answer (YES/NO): YES